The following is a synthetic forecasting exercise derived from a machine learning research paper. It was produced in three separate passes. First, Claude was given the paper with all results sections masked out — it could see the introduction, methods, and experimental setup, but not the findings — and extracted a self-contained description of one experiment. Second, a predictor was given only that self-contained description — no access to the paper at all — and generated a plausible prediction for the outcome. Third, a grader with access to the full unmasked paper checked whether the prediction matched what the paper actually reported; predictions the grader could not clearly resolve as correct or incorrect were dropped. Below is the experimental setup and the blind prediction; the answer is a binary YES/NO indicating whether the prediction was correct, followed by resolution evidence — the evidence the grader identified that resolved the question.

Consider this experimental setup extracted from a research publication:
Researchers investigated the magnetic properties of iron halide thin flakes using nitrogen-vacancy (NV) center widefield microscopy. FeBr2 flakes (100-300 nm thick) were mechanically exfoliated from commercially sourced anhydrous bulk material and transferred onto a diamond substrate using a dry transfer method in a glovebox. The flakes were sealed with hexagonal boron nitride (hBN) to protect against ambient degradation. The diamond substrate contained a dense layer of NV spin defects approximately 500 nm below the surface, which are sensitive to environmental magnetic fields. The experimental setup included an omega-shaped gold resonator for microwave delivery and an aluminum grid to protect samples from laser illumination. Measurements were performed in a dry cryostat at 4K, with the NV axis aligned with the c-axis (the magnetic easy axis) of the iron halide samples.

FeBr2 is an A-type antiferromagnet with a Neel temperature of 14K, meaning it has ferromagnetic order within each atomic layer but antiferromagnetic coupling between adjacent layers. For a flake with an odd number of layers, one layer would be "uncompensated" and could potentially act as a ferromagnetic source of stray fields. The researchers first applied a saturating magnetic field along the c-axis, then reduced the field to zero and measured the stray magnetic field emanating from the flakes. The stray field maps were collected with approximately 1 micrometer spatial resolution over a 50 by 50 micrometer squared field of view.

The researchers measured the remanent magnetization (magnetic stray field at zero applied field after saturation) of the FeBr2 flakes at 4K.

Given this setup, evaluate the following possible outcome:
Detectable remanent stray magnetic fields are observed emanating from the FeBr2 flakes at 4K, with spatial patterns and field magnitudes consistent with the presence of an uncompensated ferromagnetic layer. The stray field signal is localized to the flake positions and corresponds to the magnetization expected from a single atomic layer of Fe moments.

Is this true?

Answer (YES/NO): NO